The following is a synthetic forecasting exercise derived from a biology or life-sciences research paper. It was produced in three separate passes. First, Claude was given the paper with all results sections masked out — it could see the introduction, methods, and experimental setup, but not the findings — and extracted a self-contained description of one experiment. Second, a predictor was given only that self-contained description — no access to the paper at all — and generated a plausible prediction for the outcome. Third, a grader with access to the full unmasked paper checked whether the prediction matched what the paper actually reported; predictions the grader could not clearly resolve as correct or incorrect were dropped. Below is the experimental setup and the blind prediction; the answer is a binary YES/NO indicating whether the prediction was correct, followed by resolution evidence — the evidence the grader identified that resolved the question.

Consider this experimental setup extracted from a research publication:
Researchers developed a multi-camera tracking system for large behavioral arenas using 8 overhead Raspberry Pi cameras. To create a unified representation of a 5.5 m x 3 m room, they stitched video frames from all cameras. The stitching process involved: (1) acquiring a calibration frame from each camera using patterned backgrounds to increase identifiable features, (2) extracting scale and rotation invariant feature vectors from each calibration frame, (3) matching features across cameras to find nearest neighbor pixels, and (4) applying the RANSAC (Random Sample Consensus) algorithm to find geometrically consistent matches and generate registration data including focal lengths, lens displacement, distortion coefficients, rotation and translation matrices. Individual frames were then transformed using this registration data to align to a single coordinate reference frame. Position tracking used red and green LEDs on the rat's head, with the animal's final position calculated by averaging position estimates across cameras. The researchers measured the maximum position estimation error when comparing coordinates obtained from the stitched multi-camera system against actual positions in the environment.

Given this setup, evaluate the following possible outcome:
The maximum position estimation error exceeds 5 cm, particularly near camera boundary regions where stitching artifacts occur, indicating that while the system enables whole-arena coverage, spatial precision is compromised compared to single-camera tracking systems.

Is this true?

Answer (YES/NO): NO